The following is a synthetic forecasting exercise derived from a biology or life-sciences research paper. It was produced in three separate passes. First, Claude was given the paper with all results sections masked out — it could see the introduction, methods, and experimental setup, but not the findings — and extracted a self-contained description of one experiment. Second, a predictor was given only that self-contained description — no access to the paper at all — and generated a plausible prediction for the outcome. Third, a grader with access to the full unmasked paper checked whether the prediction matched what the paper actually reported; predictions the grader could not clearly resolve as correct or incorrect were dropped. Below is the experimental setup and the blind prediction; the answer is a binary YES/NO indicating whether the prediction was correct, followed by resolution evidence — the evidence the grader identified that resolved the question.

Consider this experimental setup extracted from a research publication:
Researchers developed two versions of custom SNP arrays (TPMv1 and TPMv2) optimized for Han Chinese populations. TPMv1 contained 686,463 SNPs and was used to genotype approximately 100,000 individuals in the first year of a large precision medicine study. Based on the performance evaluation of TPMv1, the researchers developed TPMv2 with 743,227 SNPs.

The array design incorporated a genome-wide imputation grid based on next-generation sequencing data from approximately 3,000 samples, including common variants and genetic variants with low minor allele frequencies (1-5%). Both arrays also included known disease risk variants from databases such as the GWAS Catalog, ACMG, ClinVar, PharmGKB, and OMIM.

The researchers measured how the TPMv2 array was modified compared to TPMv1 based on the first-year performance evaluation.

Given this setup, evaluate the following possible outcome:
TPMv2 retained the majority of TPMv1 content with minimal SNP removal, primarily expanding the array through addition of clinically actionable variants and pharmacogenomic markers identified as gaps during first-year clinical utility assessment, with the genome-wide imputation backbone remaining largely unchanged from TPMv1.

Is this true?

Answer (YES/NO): NO